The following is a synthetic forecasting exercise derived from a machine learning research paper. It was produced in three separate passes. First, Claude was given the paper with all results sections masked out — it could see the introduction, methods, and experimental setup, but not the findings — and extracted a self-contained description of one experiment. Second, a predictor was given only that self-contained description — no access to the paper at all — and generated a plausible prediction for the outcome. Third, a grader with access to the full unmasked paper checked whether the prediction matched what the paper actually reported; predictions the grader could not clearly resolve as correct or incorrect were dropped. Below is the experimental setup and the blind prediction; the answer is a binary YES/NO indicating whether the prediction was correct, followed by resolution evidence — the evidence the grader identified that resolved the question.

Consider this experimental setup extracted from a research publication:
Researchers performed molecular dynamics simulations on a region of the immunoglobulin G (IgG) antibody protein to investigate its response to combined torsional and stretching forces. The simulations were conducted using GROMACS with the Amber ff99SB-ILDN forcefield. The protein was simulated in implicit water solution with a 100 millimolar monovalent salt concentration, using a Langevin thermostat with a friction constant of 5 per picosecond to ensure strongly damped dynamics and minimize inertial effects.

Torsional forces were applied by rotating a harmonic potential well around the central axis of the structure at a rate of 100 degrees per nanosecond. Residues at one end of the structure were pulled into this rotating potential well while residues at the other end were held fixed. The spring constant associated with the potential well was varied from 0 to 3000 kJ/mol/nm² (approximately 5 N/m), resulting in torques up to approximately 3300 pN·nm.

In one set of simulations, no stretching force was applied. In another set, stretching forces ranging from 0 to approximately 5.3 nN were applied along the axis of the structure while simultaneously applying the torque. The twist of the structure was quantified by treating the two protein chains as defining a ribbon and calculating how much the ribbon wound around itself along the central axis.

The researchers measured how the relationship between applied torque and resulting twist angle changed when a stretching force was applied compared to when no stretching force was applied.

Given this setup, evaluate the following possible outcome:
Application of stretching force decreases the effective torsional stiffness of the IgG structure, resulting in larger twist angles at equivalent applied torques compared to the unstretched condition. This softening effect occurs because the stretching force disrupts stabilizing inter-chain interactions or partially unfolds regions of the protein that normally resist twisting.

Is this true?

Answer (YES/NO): NO